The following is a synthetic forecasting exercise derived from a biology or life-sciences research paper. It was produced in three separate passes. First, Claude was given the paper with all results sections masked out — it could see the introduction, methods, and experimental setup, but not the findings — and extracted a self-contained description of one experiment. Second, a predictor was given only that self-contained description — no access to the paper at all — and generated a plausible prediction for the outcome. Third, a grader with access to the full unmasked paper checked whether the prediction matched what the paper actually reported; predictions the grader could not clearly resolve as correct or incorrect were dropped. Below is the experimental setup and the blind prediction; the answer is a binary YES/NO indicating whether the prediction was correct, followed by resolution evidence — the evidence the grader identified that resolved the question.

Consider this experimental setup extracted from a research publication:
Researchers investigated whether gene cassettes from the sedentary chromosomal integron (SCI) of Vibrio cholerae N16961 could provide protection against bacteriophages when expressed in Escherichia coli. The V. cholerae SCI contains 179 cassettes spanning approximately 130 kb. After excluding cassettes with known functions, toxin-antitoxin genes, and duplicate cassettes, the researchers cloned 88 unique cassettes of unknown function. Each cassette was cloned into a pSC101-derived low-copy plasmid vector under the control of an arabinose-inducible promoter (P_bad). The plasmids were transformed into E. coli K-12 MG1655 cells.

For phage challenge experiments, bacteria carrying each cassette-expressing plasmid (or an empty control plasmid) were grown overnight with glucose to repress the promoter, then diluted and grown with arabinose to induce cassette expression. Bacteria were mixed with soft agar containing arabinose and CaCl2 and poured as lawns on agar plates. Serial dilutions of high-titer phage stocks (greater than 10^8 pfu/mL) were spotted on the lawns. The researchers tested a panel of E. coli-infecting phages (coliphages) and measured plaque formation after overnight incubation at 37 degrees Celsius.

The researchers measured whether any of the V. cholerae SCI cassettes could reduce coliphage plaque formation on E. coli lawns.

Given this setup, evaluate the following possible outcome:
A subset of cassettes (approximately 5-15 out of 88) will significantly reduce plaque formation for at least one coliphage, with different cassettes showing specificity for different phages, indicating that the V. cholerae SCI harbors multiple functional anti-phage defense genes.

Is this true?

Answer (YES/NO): YES